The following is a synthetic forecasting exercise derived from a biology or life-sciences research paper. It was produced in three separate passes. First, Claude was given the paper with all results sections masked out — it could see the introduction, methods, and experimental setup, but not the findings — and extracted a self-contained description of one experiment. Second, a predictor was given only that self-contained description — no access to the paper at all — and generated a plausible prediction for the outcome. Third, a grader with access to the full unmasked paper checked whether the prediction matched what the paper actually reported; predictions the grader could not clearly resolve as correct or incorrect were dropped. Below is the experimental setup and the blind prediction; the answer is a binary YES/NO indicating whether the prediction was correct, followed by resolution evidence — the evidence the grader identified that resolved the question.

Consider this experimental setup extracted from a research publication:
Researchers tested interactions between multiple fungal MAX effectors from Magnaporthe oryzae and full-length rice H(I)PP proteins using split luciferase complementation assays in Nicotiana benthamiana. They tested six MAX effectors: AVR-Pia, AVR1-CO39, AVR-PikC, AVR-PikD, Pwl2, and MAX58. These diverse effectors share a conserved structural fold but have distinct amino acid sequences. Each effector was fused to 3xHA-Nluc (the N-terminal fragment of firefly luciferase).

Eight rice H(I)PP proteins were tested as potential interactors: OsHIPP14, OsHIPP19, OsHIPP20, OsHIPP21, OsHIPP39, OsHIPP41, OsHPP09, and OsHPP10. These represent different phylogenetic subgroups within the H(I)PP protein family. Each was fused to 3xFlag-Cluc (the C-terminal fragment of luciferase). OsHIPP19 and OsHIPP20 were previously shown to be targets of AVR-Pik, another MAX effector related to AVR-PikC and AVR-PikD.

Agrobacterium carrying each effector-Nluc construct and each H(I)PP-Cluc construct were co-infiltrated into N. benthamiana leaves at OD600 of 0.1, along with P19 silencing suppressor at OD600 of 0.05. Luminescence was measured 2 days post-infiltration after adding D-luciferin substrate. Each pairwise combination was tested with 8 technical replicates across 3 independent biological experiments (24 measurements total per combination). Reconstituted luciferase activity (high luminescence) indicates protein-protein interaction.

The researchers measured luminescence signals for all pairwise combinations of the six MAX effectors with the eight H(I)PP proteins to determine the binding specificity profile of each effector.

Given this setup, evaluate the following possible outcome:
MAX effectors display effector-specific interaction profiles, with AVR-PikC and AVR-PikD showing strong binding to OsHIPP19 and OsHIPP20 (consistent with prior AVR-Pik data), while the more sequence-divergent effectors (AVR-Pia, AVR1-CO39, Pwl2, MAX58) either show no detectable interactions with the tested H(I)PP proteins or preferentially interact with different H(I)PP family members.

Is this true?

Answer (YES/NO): NO